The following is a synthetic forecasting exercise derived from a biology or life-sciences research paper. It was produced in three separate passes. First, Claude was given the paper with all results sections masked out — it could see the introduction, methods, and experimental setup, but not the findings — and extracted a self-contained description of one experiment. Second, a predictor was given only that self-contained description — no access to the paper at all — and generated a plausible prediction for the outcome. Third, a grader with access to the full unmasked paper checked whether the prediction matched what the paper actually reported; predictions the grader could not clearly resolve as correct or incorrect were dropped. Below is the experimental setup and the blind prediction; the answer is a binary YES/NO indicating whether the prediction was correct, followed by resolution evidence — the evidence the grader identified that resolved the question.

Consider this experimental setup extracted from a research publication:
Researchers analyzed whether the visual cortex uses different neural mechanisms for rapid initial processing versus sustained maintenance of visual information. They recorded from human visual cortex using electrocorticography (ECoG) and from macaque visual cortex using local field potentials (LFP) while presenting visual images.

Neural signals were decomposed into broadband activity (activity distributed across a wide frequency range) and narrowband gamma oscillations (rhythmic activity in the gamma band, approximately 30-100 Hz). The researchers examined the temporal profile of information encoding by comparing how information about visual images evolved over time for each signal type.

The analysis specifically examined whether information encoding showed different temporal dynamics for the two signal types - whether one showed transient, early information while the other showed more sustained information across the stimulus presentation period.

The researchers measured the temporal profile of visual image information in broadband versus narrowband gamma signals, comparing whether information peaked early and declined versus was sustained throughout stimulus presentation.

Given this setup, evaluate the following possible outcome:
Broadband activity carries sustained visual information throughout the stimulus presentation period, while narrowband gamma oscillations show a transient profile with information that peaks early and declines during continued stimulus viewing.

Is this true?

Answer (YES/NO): NO